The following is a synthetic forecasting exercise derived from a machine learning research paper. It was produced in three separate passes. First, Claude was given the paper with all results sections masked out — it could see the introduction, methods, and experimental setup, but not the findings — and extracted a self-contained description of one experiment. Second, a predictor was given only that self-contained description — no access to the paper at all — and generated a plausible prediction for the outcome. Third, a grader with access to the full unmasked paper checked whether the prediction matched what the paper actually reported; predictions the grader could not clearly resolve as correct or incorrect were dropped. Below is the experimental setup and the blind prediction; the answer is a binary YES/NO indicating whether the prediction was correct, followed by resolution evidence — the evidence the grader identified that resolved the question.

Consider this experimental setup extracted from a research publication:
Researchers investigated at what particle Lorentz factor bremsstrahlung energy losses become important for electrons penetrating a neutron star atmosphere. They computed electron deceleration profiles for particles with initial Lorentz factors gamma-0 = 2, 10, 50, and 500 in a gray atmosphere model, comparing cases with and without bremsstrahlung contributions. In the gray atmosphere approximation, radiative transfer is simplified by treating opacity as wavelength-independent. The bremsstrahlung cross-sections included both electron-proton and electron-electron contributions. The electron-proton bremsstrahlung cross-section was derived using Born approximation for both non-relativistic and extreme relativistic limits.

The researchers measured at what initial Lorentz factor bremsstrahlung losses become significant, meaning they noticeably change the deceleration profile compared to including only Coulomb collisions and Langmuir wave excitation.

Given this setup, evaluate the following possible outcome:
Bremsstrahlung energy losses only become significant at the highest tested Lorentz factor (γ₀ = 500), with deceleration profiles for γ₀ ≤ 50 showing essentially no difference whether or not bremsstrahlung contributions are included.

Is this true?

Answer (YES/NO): YES